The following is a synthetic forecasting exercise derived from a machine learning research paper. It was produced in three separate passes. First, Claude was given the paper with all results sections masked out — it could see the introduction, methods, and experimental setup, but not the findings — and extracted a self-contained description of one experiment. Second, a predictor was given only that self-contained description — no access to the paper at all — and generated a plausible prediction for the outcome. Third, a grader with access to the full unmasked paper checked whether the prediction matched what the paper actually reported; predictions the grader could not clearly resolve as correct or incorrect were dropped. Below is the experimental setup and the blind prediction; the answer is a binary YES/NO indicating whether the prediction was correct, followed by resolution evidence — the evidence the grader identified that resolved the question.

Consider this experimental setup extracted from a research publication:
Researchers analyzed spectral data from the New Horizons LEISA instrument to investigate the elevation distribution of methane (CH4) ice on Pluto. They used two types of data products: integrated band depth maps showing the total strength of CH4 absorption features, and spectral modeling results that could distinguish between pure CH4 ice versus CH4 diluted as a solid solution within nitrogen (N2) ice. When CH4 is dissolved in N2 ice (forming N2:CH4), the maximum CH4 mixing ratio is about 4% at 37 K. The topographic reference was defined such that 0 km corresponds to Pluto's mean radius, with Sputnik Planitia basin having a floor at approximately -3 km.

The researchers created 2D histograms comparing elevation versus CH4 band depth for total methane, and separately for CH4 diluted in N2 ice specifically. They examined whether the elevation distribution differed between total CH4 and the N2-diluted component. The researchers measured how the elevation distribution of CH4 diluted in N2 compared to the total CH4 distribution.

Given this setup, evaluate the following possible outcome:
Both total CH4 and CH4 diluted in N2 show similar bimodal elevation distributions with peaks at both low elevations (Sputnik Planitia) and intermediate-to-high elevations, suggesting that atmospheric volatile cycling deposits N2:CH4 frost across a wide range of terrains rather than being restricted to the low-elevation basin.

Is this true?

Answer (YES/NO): NO